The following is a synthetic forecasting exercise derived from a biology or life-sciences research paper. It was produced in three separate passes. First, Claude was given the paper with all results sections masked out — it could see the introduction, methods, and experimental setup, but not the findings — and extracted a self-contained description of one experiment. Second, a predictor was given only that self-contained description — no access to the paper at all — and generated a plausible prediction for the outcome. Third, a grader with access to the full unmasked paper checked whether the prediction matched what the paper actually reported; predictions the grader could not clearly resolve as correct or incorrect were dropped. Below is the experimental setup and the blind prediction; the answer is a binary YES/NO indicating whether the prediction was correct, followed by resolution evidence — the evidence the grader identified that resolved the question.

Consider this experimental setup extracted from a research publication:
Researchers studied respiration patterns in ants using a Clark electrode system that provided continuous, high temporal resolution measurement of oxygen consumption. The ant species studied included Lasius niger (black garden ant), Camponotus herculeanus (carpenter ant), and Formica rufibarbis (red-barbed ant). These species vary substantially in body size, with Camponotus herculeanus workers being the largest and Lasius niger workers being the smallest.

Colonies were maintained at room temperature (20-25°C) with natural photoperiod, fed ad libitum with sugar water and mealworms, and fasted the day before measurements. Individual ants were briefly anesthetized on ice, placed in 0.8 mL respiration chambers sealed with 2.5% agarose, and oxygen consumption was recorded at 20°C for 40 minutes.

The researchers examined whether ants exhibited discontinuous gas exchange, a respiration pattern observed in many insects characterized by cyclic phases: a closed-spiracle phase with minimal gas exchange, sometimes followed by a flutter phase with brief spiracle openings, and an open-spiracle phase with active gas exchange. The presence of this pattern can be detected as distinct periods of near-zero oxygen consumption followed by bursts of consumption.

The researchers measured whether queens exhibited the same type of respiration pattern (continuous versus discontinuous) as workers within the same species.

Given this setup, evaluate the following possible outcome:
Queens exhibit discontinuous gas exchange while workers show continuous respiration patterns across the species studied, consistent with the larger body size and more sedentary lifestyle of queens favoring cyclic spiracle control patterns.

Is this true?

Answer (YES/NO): NO